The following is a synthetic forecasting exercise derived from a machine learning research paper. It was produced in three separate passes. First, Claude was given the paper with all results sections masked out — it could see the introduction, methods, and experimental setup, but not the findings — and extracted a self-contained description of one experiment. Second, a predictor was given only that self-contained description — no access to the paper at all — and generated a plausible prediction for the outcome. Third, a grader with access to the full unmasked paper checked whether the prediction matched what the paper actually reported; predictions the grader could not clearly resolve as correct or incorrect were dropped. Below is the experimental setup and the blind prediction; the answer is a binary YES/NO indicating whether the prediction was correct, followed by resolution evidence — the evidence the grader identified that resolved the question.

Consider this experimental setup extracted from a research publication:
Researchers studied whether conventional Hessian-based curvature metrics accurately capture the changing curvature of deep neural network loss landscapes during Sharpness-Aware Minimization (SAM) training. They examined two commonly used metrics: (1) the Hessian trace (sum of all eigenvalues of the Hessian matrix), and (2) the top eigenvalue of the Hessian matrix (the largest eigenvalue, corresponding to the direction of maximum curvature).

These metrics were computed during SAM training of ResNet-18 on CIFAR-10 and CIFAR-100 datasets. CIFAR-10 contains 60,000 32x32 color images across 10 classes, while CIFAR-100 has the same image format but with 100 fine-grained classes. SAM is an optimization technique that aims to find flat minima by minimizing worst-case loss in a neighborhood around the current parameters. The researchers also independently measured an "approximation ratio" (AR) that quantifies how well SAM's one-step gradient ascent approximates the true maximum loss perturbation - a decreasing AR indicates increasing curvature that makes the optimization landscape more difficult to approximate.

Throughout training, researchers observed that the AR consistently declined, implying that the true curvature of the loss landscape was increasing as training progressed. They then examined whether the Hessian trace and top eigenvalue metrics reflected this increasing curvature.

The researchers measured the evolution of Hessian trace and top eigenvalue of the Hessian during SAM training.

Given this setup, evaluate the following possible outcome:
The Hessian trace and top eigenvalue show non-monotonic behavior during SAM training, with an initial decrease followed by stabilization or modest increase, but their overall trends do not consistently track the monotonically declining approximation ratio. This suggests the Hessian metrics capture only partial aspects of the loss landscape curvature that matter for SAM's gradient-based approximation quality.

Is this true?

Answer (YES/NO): NO